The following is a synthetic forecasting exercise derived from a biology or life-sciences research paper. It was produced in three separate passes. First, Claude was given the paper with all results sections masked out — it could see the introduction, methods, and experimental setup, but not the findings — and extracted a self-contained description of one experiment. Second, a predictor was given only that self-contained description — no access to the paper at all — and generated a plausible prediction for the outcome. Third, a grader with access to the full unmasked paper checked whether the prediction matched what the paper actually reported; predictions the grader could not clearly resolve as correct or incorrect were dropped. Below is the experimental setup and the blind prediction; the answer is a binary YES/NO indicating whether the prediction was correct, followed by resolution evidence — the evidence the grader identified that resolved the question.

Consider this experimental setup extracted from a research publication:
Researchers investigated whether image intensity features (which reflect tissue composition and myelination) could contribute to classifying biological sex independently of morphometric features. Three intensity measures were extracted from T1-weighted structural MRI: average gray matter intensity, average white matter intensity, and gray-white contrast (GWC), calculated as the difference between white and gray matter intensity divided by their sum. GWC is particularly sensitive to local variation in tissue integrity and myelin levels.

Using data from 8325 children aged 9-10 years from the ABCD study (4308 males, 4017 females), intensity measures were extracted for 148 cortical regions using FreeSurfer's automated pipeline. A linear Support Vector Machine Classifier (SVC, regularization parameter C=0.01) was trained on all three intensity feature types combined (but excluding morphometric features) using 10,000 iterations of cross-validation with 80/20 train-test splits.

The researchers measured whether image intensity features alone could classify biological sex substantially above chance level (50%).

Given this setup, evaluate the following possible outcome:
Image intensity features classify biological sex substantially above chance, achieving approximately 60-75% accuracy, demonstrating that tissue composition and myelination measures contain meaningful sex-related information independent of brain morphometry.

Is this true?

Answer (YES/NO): YES